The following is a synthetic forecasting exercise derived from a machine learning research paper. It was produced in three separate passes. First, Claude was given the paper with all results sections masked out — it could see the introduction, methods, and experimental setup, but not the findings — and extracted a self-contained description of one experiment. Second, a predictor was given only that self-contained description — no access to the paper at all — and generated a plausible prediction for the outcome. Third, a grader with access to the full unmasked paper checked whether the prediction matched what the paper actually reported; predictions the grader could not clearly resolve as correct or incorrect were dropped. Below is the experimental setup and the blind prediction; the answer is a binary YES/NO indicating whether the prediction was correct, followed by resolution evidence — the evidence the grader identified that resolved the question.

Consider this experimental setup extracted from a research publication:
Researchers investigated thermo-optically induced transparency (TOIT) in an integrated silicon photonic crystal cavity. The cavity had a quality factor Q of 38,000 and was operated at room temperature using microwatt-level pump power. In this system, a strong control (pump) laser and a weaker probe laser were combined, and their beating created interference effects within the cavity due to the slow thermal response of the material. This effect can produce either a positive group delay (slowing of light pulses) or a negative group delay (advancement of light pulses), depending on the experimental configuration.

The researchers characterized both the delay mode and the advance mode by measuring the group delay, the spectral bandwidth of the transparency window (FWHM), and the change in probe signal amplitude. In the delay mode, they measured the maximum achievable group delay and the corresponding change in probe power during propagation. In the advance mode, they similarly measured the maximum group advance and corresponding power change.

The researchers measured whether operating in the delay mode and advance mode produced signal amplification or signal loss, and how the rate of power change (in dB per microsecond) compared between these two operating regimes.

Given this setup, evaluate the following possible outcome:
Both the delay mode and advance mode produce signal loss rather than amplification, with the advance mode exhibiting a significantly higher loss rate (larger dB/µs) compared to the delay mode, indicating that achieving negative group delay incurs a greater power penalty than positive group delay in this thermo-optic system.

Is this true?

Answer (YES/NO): NO